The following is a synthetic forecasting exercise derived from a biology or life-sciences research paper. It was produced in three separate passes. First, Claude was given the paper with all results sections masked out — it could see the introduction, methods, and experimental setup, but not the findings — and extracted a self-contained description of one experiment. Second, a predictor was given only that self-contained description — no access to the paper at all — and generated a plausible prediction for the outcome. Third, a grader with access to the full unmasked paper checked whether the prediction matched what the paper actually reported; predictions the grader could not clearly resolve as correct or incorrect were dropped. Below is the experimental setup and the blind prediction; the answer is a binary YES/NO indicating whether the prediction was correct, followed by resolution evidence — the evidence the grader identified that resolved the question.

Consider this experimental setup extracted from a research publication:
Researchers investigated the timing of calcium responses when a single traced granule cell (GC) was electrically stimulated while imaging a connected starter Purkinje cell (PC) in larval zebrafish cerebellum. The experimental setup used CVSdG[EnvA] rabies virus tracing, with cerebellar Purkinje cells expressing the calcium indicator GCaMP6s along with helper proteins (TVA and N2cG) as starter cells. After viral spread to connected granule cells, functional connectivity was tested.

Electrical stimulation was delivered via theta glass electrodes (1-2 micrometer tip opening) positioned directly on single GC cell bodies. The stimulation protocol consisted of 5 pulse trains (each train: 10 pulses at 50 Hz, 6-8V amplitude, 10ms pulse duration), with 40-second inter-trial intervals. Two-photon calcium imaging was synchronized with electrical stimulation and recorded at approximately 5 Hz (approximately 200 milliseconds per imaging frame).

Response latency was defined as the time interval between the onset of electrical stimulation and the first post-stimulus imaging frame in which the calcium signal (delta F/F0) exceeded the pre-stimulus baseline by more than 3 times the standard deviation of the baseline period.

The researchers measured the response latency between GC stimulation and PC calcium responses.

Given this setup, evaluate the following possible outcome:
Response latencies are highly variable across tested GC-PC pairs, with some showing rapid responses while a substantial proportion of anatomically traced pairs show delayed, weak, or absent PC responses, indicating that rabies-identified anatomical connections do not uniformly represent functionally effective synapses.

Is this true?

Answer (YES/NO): NO